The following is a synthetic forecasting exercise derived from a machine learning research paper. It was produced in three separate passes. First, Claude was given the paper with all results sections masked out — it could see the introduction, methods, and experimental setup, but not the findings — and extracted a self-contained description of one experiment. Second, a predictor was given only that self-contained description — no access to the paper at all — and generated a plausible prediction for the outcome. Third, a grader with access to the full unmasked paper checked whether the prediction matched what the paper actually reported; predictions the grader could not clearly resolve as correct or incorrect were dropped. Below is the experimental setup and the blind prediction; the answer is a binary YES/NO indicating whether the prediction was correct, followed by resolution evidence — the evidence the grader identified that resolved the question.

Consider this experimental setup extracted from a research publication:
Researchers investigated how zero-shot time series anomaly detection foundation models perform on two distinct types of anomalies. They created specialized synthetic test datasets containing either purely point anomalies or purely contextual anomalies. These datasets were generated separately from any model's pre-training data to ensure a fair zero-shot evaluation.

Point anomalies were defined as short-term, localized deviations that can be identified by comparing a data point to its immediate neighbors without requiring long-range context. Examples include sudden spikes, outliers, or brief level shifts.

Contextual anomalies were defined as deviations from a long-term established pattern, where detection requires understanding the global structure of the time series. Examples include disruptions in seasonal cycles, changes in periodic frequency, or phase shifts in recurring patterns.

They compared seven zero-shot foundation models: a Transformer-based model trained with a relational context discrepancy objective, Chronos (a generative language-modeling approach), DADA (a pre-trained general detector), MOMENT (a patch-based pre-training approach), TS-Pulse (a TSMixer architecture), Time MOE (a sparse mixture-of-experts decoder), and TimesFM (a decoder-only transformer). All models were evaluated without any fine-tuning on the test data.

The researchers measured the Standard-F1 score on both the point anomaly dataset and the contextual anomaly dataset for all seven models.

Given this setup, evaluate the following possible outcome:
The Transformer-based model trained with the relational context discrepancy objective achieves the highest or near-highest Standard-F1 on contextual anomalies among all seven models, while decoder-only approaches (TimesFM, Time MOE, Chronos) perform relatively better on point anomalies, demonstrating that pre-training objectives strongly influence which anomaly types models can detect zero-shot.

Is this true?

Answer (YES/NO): YES